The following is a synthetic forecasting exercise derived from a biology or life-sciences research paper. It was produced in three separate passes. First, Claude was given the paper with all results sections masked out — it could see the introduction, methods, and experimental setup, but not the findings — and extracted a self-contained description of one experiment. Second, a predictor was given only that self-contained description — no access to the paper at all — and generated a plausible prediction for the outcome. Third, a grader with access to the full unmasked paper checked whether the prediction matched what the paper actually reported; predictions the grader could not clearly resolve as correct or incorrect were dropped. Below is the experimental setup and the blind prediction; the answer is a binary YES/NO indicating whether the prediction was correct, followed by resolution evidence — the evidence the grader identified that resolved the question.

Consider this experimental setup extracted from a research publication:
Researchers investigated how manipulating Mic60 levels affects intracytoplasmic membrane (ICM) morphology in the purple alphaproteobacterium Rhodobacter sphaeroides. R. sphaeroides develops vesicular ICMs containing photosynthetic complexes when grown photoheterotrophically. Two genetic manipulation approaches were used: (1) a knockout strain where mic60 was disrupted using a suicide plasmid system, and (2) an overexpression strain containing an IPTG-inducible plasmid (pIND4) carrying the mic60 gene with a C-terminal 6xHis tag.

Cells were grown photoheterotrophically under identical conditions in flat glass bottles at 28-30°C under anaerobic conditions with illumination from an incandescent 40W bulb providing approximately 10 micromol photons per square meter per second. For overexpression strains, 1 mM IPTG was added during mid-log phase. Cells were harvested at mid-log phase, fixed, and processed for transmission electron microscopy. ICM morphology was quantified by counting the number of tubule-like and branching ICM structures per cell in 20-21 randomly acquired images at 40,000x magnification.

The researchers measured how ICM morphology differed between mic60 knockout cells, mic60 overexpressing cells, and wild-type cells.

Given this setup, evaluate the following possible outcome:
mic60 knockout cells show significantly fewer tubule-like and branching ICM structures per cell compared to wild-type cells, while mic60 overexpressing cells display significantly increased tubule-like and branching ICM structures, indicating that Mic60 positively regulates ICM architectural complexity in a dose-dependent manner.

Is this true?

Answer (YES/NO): NO